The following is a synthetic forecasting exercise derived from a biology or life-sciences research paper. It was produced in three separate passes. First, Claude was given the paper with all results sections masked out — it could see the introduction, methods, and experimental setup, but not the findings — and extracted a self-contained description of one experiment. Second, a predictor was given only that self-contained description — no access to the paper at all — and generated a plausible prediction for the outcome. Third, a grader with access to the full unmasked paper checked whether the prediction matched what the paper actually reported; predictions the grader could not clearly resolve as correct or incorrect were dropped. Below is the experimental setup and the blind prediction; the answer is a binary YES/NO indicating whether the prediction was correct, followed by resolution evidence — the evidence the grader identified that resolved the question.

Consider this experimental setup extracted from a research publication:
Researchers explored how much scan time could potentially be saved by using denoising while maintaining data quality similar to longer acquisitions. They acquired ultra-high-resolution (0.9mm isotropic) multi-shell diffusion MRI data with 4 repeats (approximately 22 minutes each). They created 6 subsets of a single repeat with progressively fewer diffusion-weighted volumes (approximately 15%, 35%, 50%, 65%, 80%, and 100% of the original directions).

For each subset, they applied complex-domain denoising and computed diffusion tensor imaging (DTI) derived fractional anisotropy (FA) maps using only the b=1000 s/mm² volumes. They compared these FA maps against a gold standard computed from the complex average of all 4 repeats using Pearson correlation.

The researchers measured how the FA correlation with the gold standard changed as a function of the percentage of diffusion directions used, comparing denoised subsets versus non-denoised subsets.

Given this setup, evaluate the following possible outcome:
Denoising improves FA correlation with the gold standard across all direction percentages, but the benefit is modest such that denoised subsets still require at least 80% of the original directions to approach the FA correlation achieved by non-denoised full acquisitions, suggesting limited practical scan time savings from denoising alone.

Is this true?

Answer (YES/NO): NO